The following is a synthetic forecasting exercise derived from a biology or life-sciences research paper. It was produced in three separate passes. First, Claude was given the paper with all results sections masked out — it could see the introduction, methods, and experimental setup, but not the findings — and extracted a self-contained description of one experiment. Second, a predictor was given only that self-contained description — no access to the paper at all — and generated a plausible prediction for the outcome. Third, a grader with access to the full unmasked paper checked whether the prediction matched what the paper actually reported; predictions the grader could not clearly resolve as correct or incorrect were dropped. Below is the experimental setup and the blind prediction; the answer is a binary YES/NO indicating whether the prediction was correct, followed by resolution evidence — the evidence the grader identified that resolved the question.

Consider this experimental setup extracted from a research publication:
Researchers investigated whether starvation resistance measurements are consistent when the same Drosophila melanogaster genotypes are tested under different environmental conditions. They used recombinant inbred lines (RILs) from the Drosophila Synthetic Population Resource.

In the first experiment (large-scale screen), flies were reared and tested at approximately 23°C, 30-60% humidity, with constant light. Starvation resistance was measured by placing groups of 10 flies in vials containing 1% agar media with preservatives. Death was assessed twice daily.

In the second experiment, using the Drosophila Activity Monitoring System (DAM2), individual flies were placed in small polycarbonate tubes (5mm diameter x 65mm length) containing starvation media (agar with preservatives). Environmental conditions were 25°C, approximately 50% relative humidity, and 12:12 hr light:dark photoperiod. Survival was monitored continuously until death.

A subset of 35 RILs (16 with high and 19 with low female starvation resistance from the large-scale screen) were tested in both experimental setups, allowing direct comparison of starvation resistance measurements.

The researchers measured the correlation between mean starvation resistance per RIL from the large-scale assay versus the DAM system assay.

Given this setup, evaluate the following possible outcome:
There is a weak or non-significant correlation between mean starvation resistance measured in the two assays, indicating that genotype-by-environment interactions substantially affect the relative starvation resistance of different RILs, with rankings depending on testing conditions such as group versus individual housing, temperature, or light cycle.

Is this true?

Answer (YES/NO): NO